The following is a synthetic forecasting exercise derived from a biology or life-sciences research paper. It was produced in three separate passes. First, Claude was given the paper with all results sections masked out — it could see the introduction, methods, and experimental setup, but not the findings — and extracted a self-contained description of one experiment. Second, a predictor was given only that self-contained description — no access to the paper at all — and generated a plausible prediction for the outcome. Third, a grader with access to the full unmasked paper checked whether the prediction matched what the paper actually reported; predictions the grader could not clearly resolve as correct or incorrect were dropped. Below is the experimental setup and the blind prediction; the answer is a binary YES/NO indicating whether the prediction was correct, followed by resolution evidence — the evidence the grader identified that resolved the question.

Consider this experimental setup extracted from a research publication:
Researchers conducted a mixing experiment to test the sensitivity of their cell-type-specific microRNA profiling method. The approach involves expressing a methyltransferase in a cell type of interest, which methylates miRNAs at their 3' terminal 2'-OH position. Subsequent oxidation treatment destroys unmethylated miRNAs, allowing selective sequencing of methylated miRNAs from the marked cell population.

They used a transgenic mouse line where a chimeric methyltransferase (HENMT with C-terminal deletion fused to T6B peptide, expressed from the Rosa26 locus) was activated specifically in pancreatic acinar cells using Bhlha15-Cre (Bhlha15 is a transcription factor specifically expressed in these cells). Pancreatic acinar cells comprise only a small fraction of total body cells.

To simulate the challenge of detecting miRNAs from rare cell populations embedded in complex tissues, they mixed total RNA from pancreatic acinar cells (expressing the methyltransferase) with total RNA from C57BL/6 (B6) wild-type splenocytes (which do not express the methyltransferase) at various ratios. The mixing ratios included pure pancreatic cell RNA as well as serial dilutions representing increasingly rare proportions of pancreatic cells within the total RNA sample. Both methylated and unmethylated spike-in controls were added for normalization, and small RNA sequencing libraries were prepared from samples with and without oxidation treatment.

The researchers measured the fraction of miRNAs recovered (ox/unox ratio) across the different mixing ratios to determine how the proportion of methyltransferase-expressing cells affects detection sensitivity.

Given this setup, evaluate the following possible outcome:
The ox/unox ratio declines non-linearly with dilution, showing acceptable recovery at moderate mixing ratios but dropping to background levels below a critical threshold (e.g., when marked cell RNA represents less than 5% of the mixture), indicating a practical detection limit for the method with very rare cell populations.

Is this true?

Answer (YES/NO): NO